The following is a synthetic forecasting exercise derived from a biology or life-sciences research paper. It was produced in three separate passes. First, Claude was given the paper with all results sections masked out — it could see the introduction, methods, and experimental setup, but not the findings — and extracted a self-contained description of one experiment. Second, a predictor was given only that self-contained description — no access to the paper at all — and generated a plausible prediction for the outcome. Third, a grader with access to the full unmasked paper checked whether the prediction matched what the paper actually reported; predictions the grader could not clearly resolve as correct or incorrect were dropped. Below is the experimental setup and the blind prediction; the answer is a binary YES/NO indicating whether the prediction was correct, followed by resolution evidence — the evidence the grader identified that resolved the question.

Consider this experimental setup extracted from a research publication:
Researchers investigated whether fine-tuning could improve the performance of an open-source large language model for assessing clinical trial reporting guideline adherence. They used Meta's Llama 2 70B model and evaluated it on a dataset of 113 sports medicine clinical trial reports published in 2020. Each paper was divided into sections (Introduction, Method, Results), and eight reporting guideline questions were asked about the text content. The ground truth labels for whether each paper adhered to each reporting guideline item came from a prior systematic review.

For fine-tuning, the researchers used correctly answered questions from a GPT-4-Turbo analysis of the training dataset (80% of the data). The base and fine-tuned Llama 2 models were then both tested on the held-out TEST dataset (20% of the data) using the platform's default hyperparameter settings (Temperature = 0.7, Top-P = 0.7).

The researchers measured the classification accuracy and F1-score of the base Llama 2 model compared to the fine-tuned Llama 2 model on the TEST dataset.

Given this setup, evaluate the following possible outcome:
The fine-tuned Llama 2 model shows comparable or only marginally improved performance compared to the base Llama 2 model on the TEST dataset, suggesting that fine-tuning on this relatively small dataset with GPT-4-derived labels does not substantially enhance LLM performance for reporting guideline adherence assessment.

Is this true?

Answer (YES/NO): NO